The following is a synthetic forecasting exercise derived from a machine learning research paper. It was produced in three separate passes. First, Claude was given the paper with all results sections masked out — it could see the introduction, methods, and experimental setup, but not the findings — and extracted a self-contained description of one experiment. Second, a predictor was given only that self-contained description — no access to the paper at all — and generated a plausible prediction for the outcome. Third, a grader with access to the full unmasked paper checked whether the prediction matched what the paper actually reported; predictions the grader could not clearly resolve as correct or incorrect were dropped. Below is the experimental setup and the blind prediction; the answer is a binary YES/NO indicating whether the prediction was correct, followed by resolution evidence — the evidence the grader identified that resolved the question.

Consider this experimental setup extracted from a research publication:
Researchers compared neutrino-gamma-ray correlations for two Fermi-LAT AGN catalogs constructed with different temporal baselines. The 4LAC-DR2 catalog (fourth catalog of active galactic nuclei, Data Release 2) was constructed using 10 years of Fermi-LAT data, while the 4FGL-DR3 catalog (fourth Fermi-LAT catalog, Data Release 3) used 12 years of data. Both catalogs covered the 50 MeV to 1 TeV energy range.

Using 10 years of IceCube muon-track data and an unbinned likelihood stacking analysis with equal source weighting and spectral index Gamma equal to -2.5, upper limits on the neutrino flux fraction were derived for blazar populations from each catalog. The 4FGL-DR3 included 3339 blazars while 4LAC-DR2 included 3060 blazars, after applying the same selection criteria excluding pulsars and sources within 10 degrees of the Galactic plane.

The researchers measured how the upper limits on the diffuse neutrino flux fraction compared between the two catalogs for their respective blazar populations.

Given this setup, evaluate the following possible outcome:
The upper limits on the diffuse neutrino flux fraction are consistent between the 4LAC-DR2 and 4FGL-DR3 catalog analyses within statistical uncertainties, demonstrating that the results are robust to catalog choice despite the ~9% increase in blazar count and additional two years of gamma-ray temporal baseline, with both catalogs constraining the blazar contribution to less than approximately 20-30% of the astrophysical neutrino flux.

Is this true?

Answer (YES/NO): YES